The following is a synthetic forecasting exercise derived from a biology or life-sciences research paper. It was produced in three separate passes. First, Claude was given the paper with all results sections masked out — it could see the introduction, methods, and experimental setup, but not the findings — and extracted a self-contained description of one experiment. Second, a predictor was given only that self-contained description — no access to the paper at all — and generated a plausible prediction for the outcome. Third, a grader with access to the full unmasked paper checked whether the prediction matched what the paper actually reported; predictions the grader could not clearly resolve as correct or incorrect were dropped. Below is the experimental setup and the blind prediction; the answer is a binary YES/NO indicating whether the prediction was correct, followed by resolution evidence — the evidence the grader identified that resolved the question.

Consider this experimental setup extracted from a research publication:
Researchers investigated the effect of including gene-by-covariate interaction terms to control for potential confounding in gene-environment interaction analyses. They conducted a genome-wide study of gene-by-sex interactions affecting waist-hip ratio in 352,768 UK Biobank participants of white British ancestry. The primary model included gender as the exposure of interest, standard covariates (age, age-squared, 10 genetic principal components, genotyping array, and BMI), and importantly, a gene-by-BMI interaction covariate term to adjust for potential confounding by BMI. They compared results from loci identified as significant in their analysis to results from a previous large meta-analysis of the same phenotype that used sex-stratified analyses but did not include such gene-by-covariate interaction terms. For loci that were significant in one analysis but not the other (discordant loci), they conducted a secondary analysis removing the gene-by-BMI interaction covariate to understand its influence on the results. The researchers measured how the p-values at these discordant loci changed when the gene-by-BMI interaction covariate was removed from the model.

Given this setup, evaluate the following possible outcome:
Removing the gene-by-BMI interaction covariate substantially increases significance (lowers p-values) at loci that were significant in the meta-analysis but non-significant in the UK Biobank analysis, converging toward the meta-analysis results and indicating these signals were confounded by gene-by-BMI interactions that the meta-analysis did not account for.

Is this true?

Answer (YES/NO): NO